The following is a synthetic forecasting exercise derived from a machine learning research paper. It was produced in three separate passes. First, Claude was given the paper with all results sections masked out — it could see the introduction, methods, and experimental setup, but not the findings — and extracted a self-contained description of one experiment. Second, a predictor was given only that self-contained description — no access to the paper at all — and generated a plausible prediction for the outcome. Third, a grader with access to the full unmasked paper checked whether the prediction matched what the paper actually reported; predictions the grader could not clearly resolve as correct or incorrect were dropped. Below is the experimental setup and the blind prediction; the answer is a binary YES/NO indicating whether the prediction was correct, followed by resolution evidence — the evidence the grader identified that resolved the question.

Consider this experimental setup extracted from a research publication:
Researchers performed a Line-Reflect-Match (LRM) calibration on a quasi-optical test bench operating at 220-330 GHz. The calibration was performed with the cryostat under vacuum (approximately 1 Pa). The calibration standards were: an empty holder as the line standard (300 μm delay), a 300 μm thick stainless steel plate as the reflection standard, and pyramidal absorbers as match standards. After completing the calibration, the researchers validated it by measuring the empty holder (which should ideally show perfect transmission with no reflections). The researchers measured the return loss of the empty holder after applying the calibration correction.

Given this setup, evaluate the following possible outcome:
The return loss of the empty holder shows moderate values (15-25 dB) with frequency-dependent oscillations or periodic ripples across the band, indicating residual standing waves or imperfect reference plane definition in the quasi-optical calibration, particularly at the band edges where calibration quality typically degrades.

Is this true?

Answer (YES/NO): NO